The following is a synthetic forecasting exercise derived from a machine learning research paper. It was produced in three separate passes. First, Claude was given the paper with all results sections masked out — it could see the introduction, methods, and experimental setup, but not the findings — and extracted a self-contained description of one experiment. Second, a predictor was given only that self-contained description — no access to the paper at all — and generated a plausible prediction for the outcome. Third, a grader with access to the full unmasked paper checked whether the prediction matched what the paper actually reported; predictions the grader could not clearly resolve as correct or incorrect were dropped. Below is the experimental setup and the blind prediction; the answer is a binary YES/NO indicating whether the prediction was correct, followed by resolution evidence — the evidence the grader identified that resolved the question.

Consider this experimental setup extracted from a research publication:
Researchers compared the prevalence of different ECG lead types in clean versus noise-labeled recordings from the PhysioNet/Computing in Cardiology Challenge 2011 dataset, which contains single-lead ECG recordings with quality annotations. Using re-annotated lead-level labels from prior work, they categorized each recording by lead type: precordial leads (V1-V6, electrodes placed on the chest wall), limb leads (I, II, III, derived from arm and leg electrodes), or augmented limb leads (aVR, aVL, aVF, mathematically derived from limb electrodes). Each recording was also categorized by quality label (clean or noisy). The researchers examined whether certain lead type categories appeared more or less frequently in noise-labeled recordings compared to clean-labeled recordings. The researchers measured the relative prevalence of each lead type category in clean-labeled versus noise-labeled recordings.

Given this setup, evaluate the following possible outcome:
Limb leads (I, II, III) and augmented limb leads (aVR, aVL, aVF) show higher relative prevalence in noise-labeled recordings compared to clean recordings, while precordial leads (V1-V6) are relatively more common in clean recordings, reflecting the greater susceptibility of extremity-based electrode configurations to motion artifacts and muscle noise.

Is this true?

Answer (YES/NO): YES